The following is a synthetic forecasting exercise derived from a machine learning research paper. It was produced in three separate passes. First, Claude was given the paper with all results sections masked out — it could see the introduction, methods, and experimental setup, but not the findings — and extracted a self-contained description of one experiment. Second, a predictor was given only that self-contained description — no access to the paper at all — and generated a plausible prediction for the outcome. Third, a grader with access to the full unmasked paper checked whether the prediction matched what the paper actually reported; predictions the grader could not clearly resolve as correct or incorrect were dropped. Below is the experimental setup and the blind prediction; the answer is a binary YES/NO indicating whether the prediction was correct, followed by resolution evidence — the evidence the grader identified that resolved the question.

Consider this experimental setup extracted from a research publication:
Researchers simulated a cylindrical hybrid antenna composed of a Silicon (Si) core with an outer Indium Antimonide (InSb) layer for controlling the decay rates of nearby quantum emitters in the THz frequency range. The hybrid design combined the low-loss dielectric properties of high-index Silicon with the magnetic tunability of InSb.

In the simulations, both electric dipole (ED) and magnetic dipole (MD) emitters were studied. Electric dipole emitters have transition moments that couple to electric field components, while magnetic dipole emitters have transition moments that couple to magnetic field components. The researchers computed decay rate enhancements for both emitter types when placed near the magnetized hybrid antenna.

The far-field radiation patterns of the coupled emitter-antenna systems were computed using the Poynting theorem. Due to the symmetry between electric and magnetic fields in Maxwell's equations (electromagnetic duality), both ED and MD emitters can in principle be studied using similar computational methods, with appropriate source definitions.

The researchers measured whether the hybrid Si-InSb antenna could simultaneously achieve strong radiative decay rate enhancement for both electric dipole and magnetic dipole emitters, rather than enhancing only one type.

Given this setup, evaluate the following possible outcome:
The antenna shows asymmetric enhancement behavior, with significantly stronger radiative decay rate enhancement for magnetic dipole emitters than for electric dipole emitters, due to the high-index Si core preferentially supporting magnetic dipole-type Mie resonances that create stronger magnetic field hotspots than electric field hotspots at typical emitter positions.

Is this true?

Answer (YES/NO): NO